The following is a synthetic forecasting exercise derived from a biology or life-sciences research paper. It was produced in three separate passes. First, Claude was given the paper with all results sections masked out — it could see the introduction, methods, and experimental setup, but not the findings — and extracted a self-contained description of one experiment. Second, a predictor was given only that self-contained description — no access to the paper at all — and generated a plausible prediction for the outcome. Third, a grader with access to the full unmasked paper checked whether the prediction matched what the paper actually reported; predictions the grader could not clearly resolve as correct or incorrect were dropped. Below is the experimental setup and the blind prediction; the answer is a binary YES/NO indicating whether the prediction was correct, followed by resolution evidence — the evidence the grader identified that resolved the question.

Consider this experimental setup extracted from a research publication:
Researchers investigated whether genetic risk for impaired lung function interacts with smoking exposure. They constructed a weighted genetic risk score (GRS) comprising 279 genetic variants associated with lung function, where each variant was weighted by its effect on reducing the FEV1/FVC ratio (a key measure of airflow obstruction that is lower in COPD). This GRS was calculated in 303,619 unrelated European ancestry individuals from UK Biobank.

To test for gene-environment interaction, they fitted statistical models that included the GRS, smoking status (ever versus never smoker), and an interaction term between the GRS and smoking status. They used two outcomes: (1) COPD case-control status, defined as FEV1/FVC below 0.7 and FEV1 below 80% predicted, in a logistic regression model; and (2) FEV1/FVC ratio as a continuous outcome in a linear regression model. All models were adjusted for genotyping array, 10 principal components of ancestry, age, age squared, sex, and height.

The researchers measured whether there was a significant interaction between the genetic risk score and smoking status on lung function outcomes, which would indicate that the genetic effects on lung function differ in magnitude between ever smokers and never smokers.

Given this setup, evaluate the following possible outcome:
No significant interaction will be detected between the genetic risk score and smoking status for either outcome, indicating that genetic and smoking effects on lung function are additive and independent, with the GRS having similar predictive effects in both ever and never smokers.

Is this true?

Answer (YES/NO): NO